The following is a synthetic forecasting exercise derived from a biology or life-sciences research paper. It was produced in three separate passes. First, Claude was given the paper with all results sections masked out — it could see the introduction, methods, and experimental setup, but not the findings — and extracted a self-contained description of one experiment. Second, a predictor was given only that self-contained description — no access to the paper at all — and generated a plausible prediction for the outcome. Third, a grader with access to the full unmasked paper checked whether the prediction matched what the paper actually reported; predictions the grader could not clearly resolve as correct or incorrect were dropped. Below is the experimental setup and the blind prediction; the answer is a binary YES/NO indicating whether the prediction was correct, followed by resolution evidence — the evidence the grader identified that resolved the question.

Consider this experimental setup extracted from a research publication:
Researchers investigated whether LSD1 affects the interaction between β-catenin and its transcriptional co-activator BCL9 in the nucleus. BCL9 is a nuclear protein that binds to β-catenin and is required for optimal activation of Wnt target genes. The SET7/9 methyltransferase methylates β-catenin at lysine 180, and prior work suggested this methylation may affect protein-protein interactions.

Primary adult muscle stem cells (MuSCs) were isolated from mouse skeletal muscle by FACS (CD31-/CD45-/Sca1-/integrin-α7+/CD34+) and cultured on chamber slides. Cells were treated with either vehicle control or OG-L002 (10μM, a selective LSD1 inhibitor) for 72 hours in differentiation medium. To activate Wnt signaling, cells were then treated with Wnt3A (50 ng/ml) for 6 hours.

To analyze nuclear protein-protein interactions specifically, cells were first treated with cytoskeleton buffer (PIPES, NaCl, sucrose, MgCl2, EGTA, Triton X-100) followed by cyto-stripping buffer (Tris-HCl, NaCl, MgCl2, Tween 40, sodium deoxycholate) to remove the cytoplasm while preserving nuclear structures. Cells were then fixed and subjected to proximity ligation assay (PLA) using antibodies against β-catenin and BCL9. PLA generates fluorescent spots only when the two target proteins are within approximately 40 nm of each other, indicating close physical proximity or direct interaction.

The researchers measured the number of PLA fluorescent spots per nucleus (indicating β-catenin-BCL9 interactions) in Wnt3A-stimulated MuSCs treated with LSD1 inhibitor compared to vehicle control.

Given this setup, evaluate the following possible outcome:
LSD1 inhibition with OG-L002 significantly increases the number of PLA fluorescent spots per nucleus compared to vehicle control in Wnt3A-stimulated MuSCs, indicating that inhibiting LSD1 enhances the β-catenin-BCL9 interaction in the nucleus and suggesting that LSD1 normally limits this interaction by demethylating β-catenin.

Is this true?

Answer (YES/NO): NO